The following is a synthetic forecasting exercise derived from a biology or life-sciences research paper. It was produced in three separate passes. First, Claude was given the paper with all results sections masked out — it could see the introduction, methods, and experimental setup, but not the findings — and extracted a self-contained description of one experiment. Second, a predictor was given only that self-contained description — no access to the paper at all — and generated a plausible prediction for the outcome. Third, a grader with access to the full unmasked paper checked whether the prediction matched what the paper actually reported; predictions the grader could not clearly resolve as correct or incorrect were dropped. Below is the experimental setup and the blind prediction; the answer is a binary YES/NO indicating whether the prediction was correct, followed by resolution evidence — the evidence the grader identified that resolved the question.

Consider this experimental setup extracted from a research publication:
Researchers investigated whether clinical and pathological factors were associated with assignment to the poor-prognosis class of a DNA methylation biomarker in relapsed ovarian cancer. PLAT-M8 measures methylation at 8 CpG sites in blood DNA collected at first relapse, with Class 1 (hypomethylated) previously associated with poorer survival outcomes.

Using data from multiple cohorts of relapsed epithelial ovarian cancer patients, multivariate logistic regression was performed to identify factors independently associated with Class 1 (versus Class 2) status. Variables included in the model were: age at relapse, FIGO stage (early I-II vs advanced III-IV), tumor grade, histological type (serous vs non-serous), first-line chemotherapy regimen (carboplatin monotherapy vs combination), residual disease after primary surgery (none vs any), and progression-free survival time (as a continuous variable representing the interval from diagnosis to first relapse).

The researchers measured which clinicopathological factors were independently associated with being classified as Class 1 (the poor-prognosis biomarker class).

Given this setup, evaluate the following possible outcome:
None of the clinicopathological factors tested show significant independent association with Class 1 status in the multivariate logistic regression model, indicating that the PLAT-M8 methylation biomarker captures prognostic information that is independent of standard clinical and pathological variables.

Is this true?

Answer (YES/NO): NO